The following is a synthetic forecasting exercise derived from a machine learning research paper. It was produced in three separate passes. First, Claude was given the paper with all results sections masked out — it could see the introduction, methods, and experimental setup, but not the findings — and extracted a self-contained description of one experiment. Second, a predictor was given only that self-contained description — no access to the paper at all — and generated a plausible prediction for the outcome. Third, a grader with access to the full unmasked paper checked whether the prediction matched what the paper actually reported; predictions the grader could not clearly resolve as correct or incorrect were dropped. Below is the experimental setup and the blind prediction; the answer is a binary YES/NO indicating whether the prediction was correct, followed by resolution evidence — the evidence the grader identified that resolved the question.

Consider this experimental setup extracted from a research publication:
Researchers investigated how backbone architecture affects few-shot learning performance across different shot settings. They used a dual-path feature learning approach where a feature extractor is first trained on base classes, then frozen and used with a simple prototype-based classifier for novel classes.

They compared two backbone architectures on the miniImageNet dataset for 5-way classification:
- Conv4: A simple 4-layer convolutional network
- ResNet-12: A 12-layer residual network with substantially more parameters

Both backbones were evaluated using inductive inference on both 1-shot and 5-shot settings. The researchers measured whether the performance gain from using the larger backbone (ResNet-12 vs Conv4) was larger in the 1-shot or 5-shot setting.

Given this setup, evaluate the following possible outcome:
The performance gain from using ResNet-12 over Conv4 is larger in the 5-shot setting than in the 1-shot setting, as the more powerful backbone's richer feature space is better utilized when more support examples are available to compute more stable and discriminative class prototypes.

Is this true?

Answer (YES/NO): NO